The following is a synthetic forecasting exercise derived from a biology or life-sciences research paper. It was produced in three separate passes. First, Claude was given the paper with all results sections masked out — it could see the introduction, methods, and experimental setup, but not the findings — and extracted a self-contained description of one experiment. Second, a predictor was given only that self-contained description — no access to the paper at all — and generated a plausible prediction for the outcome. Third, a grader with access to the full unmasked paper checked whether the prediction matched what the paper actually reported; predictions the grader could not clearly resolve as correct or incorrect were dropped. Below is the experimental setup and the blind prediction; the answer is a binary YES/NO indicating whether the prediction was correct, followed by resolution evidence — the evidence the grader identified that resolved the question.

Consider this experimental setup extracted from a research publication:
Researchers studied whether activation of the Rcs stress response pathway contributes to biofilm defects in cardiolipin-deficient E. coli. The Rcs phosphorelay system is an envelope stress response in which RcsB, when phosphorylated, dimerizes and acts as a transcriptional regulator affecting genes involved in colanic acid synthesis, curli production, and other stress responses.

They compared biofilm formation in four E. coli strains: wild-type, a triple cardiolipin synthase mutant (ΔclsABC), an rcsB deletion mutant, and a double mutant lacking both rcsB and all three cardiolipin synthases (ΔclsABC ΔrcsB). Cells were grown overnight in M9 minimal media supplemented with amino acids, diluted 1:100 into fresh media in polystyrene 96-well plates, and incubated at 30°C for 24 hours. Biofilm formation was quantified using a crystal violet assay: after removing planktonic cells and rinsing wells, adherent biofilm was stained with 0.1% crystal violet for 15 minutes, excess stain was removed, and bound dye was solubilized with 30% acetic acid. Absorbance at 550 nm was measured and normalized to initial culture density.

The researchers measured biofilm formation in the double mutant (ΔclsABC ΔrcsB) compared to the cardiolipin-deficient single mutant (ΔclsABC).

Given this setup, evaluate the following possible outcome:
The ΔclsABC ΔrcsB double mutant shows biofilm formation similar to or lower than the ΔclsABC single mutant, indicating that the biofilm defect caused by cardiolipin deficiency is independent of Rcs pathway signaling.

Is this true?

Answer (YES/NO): NO